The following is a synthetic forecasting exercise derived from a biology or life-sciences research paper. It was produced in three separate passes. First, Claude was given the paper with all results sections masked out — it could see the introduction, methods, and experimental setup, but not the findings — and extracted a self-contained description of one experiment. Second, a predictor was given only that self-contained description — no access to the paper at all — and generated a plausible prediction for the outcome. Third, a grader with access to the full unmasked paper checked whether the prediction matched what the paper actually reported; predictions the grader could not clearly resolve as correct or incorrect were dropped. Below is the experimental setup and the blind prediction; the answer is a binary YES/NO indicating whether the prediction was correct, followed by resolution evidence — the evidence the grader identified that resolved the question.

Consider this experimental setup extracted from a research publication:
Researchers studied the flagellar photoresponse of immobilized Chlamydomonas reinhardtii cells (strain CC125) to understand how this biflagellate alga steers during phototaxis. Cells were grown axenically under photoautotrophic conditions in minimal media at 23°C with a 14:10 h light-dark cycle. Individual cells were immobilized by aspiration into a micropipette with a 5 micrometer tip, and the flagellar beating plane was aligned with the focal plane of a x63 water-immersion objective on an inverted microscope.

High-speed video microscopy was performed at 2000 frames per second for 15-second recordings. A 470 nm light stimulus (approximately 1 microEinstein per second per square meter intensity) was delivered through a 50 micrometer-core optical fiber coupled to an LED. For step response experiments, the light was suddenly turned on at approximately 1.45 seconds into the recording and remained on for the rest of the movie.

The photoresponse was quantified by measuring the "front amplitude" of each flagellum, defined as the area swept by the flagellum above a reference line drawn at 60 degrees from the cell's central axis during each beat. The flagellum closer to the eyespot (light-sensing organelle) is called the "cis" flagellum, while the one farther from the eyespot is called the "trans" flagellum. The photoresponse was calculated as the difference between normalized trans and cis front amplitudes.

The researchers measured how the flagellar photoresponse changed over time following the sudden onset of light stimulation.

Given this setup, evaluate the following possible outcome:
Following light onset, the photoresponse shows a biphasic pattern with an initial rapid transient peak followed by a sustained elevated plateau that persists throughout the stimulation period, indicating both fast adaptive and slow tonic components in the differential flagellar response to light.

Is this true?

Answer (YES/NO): NO